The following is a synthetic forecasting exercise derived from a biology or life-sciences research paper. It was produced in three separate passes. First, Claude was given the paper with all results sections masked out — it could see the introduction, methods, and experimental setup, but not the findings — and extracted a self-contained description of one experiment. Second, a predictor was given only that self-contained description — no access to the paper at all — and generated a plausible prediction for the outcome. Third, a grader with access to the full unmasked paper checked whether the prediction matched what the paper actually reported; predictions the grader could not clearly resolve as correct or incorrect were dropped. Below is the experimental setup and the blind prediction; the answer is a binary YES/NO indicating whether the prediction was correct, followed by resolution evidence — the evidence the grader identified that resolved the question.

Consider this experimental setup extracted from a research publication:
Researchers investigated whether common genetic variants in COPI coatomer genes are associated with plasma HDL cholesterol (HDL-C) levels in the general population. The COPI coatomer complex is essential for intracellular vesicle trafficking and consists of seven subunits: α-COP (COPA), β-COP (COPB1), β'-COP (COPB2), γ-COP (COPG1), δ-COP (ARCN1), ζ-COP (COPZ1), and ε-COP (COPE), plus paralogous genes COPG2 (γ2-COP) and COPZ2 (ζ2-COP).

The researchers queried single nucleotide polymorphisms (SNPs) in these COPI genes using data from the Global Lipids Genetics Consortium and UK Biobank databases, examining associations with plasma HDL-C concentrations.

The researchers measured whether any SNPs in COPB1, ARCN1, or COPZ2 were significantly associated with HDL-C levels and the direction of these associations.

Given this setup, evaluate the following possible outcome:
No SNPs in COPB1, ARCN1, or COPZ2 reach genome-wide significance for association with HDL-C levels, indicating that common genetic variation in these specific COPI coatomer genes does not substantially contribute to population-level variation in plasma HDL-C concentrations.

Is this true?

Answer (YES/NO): NO